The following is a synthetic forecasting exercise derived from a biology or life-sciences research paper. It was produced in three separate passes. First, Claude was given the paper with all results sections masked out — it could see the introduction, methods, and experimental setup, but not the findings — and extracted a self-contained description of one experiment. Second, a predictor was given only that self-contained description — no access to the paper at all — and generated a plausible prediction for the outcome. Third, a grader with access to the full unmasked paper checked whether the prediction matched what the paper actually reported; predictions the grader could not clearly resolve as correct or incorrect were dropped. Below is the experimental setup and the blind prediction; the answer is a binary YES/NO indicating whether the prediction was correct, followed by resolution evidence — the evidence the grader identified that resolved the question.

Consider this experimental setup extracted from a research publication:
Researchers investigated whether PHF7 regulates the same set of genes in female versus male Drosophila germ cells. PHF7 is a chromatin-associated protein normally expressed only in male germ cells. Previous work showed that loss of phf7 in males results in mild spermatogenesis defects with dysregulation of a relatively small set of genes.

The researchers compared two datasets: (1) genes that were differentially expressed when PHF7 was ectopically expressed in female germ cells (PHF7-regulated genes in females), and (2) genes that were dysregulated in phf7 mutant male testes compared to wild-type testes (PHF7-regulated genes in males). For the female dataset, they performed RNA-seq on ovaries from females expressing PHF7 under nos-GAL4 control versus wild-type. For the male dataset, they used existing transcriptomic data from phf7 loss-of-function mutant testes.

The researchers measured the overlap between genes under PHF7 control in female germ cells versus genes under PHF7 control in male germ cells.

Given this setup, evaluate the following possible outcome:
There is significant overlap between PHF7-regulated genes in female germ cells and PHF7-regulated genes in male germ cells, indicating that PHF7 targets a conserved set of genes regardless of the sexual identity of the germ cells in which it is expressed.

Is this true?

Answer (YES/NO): NO